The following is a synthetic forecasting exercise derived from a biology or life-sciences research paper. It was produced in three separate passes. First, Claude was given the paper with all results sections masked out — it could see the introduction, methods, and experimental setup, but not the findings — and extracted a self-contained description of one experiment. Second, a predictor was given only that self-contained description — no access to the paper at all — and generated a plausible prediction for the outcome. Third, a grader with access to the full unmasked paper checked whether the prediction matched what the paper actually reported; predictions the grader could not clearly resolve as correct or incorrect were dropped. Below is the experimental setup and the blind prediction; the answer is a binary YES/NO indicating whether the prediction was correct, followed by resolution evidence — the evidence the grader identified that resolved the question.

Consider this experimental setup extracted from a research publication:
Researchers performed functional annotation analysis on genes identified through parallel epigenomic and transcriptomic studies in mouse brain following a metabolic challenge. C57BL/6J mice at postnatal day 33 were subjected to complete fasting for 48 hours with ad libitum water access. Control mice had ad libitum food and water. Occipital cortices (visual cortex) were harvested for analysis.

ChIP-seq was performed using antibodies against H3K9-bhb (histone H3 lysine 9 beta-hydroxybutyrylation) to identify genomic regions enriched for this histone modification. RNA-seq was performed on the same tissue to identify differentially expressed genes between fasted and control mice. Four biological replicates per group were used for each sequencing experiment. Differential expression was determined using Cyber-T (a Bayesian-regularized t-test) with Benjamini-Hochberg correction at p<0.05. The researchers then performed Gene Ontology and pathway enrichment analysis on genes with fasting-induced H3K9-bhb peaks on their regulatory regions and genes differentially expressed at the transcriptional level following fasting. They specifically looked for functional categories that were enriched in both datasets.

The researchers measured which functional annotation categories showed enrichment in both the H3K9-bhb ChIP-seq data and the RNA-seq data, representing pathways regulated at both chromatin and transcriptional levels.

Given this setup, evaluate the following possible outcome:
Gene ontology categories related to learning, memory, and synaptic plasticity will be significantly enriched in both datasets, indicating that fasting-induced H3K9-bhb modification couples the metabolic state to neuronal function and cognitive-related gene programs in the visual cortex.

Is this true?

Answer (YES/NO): NO